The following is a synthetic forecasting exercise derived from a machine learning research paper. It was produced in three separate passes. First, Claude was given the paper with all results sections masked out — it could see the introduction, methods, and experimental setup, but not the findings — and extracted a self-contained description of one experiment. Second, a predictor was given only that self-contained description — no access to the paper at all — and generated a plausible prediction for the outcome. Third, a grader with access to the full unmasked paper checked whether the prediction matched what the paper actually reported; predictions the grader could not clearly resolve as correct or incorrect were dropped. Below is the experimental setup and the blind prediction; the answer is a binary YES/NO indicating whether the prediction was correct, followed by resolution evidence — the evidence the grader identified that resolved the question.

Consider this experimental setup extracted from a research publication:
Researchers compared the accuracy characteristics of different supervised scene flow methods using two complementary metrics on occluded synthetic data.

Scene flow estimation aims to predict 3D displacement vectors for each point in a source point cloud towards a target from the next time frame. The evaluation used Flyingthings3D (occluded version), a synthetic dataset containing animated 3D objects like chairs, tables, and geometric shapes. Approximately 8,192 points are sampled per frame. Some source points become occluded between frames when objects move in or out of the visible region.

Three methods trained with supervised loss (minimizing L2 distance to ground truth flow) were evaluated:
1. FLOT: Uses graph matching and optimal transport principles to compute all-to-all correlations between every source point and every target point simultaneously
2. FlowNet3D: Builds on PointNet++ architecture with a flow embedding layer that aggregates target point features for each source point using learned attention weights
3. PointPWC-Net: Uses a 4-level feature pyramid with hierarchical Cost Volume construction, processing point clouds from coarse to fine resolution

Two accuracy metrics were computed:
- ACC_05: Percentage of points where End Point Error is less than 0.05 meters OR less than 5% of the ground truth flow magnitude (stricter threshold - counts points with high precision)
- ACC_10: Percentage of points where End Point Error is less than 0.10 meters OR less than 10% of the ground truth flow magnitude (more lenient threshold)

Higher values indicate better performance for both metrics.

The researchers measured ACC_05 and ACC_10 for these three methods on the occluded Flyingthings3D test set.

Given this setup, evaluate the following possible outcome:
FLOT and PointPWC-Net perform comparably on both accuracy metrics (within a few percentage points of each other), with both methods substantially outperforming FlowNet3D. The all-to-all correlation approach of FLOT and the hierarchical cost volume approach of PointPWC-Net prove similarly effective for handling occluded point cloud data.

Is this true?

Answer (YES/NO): YES